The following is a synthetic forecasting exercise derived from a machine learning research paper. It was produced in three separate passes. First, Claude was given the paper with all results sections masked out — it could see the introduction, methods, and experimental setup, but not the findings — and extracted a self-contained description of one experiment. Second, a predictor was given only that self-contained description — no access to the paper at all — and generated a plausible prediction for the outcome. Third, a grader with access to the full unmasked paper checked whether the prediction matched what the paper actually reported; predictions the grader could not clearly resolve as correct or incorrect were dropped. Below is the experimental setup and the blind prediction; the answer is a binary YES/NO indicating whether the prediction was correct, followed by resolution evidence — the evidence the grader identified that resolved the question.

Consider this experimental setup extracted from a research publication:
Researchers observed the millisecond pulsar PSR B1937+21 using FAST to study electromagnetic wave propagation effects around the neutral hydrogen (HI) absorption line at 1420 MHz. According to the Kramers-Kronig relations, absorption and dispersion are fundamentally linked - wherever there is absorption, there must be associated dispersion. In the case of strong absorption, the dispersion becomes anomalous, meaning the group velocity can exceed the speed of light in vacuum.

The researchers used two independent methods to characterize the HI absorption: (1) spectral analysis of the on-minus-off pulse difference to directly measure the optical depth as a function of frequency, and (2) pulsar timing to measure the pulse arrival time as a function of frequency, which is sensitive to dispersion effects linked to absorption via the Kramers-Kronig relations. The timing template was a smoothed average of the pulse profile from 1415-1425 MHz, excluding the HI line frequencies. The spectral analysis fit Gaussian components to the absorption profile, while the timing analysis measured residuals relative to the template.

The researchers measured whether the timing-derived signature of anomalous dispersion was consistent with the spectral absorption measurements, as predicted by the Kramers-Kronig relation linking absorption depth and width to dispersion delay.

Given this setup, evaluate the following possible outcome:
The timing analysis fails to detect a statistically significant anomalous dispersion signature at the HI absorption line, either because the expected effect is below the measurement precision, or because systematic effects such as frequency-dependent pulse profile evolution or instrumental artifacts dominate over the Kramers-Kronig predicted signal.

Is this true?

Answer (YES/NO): NO